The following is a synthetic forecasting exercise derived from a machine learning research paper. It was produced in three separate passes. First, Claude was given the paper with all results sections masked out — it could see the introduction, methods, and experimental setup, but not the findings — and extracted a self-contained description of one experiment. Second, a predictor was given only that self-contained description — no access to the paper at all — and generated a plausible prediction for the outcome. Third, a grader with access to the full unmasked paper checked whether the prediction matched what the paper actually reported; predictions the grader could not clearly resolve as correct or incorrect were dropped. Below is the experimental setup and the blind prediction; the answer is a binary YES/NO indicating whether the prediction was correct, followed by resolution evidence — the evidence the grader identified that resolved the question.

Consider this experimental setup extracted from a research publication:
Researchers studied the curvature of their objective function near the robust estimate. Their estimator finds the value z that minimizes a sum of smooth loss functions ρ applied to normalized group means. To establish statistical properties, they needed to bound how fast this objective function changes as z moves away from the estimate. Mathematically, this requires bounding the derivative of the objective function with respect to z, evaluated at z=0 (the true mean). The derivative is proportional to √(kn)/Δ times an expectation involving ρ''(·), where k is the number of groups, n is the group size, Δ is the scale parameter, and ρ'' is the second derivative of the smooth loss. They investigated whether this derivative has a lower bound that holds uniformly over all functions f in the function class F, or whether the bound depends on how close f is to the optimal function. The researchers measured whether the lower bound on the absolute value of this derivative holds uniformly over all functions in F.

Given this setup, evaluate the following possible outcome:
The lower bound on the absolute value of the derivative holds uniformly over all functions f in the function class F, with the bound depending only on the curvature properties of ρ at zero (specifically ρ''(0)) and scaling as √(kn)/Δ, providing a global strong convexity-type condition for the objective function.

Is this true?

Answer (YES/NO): NO